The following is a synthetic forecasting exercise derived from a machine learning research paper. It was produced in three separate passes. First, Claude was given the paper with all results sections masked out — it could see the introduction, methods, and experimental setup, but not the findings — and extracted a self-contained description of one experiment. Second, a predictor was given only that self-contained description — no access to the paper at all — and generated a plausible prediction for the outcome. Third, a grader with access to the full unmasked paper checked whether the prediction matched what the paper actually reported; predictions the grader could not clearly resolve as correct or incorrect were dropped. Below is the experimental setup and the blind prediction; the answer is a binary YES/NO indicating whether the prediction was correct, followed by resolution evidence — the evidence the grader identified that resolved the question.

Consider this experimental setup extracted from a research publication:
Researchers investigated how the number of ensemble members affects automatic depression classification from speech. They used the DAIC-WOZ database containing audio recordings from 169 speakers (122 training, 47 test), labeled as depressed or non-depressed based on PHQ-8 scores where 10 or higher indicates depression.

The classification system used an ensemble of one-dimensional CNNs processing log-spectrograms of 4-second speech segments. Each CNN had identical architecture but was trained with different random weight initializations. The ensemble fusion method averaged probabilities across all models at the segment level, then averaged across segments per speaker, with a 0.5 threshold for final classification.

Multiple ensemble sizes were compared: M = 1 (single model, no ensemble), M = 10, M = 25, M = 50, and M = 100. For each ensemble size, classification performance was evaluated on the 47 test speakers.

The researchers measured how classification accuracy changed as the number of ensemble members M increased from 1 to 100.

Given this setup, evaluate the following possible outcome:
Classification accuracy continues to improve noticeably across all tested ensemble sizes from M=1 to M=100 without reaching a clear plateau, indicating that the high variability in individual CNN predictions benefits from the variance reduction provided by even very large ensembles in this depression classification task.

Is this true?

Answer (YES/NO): NO